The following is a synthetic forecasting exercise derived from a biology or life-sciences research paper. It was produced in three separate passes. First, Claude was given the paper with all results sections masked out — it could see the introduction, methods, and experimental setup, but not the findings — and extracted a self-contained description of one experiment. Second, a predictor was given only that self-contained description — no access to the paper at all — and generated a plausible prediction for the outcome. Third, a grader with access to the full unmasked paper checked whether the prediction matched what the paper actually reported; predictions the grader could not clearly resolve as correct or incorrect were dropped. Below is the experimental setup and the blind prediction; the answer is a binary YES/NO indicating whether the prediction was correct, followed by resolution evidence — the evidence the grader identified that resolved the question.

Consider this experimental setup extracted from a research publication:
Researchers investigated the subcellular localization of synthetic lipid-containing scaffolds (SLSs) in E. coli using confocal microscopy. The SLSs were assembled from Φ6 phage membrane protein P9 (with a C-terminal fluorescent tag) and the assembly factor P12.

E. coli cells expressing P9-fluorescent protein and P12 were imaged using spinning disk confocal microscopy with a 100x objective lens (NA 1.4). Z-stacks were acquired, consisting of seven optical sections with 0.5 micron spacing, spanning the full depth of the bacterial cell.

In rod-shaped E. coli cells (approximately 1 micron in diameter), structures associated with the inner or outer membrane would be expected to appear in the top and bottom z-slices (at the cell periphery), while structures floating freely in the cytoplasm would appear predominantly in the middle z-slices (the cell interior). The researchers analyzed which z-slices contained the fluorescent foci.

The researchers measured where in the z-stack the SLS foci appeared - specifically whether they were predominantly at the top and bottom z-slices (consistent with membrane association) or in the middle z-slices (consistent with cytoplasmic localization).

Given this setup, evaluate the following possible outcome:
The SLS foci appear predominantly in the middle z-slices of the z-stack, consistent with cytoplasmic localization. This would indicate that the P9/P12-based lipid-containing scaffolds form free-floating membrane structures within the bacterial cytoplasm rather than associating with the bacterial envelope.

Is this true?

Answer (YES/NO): YES